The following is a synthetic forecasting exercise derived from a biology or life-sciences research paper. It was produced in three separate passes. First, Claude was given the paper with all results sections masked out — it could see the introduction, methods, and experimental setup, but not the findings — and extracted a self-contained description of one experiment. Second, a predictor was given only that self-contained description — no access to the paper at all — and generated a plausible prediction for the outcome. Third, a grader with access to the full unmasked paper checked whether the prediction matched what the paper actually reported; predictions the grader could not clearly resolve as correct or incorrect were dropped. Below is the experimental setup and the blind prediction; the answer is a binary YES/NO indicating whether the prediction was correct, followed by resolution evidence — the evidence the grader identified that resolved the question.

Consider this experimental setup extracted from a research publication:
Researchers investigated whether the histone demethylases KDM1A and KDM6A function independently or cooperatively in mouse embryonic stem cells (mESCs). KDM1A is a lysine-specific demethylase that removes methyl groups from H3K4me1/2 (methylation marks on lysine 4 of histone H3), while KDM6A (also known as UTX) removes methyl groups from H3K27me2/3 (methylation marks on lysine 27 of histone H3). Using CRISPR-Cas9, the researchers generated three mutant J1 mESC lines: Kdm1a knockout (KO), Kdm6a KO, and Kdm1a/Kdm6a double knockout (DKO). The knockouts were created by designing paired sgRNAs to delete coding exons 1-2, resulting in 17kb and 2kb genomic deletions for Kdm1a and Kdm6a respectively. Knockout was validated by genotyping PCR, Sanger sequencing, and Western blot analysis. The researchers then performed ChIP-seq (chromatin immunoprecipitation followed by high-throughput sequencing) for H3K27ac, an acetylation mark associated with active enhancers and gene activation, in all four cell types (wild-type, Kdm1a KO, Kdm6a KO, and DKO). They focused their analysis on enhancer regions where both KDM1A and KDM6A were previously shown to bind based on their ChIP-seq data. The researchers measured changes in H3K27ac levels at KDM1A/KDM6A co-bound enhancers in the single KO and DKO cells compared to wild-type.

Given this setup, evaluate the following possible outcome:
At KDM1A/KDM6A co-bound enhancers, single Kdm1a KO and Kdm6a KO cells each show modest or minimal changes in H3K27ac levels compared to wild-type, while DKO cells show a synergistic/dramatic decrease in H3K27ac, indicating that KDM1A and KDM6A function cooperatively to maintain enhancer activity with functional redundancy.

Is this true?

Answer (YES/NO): NO